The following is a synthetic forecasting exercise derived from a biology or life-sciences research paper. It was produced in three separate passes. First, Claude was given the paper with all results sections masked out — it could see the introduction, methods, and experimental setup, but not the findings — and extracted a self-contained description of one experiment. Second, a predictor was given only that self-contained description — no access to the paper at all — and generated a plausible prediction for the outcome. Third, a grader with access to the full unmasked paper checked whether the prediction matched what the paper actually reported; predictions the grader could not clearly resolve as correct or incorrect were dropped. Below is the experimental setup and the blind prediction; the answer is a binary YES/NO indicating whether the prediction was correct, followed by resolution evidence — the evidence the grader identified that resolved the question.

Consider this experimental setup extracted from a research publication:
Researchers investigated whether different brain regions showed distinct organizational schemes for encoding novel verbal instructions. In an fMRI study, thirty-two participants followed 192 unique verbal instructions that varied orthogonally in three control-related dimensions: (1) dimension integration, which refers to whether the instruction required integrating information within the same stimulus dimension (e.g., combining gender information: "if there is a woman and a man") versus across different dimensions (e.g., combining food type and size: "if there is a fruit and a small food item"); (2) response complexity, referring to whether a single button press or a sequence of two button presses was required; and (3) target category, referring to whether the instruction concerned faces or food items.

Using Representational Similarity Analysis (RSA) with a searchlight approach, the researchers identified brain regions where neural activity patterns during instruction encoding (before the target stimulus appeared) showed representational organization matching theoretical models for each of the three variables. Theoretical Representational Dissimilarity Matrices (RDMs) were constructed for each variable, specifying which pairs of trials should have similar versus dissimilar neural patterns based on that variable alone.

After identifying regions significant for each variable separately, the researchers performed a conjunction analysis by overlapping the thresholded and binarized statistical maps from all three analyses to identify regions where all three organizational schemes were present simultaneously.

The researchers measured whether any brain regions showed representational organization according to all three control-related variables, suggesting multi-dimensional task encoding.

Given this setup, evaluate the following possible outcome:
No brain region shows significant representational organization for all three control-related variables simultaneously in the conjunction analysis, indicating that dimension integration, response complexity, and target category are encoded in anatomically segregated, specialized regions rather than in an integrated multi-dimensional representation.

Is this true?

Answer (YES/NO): NO